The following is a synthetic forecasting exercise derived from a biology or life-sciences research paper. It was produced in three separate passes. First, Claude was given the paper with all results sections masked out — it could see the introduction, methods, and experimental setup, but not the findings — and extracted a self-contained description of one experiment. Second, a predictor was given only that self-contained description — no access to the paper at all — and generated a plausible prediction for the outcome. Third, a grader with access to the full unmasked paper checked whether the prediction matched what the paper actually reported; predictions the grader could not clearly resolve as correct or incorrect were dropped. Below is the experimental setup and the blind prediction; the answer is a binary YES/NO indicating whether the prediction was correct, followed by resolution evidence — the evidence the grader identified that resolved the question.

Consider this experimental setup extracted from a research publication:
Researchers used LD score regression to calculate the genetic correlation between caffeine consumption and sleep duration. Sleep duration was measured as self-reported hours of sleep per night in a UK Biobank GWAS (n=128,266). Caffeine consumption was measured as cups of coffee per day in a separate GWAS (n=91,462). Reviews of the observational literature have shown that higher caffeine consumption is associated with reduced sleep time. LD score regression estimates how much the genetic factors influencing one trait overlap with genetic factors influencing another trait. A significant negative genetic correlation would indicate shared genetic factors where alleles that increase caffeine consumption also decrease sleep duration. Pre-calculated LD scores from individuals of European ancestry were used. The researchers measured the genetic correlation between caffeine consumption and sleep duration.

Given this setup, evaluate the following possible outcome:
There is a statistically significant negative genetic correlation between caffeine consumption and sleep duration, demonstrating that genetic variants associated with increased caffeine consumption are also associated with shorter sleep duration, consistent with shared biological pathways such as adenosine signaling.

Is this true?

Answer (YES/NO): NO